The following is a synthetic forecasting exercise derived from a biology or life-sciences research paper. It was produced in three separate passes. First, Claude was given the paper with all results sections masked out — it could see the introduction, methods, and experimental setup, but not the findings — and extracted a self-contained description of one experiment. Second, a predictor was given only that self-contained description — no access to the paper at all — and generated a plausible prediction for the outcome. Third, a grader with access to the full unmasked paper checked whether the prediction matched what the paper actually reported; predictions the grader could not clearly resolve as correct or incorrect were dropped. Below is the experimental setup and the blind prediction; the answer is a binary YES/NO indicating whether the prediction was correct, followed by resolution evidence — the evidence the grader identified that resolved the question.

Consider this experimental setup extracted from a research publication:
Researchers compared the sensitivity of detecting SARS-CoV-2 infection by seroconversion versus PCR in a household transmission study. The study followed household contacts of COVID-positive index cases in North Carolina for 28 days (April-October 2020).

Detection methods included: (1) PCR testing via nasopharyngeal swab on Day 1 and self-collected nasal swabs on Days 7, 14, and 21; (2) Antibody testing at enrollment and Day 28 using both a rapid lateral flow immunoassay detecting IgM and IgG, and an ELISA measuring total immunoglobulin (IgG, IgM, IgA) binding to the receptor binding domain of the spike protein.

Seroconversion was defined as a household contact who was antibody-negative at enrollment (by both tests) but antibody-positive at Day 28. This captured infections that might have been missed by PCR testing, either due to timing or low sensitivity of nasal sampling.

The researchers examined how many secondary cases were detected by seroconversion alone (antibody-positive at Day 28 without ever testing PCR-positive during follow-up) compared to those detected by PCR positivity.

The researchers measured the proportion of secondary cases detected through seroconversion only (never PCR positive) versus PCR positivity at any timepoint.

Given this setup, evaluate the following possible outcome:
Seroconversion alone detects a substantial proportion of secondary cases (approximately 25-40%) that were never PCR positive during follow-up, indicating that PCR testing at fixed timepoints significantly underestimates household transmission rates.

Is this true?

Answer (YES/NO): NO